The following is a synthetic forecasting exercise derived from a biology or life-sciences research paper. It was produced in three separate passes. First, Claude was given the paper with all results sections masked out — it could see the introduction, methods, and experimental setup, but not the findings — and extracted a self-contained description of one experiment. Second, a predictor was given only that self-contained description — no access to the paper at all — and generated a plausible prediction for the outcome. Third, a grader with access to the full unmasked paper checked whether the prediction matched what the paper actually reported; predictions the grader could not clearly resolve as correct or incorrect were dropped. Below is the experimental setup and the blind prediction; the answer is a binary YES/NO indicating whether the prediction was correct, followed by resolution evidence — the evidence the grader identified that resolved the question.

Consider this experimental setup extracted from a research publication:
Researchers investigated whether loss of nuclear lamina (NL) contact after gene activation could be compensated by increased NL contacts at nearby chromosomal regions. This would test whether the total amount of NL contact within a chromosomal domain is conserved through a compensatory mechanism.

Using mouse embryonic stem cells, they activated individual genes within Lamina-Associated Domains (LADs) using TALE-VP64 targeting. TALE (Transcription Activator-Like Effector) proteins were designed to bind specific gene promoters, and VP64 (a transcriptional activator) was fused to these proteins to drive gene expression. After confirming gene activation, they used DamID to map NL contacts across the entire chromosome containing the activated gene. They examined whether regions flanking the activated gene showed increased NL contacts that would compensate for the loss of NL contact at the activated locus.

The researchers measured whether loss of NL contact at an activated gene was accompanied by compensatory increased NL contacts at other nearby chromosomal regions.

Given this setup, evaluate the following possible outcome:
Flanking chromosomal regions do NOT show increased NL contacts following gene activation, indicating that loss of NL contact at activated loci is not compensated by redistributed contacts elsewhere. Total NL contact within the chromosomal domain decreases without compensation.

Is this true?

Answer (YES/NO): NO